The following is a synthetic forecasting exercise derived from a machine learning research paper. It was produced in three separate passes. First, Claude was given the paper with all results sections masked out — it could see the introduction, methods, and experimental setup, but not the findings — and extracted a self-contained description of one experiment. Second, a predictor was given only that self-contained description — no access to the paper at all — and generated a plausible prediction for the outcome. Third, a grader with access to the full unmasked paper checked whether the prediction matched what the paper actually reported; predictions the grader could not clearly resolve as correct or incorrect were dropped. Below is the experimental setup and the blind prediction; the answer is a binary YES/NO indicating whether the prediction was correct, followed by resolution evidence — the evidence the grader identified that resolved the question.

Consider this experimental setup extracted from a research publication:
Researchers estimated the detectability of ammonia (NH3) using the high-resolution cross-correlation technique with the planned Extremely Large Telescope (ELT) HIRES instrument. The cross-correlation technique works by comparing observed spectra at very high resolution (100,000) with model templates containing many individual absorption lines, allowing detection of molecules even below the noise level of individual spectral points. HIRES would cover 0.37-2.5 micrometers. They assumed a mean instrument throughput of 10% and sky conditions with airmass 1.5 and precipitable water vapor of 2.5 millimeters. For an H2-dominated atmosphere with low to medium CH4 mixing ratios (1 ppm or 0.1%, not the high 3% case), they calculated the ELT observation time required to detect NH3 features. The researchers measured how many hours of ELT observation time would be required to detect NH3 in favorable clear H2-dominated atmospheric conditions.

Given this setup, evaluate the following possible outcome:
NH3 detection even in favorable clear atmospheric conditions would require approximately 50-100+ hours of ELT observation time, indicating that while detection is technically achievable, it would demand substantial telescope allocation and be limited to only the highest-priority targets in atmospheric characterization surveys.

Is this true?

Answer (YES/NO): NO